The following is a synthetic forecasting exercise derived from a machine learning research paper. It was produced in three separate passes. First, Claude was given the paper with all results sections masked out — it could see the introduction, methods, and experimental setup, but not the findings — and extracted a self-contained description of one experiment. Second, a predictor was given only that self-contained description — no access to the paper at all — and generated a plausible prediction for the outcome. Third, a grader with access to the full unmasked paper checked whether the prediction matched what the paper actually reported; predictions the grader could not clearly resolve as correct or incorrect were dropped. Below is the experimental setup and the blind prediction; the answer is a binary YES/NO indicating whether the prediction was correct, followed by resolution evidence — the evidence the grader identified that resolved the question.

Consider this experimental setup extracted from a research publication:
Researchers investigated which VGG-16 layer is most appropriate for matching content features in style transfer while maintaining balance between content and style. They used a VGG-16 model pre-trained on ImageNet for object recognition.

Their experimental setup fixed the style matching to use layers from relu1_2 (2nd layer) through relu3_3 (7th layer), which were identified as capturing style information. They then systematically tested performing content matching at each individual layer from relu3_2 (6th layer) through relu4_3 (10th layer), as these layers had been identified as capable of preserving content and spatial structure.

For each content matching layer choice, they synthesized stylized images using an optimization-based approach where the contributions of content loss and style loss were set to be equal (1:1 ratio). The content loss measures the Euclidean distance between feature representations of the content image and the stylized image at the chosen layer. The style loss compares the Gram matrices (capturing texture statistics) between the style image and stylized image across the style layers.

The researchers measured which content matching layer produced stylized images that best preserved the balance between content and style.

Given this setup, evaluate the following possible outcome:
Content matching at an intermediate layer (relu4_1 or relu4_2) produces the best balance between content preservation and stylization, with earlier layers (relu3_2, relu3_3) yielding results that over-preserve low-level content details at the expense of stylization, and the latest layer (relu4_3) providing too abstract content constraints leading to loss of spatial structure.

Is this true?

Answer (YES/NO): NO